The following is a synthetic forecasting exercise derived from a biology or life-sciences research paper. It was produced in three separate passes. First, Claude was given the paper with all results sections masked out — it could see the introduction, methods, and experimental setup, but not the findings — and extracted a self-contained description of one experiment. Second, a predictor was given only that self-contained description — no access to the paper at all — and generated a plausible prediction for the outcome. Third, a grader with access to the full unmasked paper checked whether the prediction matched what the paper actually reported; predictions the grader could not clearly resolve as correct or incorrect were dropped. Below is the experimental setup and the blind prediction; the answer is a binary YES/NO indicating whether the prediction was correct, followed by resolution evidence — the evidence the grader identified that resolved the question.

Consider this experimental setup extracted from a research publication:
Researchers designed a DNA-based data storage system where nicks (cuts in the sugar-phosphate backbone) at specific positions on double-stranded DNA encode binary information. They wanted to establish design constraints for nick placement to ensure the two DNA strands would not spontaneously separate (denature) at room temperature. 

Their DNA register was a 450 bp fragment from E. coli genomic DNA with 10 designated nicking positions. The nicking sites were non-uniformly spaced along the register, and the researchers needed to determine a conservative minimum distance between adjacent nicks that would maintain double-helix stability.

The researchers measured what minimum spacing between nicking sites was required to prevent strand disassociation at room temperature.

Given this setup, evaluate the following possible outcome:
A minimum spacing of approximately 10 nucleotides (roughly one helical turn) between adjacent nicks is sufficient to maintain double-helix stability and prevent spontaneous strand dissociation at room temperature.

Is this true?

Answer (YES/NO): NO